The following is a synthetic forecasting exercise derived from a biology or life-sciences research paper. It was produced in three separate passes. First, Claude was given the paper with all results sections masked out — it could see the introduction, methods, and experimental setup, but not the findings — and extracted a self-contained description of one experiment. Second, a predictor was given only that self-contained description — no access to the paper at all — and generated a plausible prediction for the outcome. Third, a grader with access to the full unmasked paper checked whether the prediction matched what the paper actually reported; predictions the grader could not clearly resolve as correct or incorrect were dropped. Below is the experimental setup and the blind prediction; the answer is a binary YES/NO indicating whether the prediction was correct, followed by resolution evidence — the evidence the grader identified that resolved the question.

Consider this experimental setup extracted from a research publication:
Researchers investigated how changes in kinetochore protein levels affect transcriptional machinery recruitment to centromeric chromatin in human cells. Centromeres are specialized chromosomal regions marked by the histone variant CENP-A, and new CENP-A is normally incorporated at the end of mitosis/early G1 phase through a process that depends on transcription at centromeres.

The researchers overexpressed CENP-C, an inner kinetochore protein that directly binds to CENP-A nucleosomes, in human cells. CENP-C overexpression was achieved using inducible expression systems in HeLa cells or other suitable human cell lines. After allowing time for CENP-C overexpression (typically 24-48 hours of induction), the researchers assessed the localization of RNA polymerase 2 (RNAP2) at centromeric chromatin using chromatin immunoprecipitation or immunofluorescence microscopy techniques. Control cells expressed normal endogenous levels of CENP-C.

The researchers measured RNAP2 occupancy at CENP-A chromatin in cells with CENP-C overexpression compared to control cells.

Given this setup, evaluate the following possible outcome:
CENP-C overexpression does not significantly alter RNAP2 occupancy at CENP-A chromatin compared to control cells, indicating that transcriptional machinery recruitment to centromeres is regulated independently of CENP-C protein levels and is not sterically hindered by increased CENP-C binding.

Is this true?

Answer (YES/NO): NO